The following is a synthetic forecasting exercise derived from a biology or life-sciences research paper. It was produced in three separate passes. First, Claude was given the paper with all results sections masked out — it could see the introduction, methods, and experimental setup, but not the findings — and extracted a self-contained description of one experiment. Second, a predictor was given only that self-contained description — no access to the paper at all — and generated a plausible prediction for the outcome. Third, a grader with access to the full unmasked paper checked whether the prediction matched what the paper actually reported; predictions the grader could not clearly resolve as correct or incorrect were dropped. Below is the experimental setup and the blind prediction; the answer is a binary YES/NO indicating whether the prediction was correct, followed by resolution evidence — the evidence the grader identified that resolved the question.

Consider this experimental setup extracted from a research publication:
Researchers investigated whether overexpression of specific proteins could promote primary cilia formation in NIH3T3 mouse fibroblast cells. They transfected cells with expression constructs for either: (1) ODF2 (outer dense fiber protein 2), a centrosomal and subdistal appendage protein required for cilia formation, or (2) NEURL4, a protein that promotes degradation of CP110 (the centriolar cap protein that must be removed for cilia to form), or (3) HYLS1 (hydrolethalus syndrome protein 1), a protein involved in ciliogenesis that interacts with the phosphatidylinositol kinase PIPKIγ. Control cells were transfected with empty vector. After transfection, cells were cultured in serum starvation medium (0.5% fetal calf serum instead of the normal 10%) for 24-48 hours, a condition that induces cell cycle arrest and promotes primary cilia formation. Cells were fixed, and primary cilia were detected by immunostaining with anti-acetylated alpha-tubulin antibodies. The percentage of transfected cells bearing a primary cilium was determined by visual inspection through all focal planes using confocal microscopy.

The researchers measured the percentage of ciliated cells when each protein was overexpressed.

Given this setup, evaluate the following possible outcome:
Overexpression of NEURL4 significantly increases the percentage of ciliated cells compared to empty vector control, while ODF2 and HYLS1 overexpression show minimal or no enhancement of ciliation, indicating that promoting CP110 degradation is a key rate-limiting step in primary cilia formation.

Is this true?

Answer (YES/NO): NO